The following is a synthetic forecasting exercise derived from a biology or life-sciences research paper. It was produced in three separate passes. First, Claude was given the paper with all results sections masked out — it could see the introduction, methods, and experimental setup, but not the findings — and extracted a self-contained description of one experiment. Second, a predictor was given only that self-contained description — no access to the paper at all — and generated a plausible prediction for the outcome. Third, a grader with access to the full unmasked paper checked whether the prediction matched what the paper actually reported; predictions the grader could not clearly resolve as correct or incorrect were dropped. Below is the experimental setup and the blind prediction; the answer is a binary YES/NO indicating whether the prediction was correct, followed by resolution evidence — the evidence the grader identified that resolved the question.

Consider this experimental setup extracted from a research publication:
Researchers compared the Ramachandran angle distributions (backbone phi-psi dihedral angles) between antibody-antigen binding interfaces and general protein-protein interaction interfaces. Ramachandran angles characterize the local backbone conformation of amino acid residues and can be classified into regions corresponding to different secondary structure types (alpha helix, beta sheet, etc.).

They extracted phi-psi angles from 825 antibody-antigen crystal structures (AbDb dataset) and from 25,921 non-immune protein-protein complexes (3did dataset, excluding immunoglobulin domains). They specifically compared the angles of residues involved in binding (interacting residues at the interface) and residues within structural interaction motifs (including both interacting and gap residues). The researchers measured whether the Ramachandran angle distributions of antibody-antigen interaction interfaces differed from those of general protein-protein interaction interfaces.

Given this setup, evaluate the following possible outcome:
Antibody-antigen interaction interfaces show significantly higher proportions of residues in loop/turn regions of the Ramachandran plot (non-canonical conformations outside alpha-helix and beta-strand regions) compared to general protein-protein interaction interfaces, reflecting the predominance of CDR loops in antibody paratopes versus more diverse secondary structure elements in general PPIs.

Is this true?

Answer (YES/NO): NO